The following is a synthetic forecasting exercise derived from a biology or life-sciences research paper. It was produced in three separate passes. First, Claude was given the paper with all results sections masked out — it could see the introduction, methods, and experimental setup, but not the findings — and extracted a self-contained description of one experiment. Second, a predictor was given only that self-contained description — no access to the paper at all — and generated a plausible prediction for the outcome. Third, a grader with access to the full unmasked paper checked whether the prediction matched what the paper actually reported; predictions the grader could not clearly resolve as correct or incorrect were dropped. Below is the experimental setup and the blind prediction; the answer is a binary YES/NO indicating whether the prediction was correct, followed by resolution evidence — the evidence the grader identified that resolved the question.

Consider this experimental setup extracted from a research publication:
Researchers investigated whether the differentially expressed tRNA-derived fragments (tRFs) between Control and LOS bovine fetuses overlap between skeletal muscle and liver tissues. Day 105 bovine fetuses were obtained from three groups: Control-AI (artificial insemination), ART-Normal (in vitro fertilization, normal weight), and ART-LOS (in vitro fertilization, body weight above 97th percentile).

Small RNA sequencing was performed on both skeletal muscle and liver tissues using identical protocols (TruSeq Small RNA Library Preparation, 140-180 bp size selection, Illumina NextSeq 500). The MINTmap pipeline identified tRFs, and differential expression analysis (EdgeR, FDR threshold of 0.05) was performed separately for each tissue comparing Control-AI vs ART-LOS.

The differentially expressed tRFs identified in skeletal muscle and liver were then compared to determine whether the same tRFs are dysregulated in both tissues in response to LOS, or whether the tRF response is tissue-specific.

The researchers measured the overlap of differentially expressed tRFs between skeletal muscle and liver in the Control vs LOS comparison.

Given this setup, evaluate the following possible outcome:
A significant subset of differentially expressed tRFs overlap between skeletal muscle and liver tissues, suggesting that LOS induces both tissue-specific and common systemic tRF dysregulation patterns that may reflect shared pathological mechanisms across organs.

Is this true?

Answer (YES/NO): NO